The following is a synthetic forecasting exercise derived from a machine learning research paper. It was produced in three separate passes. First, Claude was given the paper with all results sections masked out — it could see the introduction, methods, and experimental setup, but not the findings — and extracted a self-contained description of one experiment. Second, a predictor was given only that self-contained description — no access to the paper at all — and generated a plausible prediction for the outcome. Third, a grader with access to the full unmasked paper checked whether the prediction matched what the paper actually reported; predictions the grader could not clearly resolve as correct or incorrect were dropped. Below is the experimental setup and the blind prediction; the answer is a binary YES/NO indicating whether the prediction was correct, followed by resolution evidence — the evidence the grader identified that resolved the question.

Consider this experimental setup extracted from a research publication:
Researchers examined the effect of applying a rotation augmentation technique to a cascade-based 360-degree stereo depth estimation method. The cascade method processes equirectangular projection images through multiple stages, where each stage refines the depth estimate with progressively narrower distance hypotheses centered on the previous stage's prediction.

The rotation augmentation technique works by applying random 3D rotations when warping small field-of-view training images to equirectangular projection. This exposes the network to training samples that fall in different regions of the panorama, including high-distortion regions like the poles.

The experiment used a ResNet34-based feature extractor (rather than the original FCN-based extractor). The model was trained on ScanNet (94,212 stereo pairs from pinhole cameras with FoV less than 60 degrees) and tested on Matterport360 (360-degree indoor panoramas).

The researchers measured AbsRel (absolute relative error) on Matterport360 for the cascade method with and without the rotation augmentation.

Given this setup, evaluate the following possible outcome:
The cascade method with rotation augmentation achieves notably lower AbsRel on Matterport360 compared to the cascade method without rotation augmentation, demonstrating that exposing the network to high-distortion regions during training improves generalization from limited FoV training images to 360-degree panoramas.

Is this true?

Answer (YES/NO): YES